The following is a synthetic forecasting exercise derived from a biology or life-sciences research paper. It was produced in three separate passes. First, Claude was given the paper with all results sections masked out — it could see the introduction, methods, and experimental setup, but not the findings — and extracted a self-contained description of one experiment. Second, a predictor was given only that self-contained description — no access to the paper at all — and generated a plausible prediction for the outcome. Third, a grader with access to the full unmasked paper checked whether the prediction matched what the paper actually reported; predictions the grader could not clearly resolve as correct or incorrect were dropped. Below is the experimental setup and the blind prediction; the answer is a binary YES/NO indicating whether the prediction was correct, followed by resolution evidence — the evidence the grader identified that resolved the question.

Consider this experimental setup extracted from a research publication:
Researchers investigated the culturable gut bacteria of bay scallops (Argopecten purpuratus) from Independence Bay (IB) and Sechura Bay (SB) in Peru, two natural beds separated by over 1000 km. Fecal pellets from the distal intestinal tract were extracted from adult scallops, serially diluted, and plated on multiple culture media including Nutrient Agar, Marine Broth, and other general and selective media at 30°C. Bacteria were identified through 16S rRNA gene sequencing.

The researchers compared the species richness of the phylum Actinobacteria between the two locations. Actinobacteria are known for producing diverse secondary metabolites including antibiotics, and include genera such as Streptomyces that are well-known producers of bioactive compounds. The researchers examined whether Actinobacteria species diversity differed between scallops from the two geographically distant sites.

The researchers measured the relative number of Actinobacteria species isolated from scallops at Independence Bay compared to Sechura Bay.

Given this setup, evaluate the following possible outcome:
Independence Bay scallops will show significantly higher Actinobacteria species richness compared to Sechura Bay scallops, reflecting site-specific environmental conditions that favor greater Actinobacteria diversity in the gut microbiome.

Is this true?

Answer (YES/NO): YES